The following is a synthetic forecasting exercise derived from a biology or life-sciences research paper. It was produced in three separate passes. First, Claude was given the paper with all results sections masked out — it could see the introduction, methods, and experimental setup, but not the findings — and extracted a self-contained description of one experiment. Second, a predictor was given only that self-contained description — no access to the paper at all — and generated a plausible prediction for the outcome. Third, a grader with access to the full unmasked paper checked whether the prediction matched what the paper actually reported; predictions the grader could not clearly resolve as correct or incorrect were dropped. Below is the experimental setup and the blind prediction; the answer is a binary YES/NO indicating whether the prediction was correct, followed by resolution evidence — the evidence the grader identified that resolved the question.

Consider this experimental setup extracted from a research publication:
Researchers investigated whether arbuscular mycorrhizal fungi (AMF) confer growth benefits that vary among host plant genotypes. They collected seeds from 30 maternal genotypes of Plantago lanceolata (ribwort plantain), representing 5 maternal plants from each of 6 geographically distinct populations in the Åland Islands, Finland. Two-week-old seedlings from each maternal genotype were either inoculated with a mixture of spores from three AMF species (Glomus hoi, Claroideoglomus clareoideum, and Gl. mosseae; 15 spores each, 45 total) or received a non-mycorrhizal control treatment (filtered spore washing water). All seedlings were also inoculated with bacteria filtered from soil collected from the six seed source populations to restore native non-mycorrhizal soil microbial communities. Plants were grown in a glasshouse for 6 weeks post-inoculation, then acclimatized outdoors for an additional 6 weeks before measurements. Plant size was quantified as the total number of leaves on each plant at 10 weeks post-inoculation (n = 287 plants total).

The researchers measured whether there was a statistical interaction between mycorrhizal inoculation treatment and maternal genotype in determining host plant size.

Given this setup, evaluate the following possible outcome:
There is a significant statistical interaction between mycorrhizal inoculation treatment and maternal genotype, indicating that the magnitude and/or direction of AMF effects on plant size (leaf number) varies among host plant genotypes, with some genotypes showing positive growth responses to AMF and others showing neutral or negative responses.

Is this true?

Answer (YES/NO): NO